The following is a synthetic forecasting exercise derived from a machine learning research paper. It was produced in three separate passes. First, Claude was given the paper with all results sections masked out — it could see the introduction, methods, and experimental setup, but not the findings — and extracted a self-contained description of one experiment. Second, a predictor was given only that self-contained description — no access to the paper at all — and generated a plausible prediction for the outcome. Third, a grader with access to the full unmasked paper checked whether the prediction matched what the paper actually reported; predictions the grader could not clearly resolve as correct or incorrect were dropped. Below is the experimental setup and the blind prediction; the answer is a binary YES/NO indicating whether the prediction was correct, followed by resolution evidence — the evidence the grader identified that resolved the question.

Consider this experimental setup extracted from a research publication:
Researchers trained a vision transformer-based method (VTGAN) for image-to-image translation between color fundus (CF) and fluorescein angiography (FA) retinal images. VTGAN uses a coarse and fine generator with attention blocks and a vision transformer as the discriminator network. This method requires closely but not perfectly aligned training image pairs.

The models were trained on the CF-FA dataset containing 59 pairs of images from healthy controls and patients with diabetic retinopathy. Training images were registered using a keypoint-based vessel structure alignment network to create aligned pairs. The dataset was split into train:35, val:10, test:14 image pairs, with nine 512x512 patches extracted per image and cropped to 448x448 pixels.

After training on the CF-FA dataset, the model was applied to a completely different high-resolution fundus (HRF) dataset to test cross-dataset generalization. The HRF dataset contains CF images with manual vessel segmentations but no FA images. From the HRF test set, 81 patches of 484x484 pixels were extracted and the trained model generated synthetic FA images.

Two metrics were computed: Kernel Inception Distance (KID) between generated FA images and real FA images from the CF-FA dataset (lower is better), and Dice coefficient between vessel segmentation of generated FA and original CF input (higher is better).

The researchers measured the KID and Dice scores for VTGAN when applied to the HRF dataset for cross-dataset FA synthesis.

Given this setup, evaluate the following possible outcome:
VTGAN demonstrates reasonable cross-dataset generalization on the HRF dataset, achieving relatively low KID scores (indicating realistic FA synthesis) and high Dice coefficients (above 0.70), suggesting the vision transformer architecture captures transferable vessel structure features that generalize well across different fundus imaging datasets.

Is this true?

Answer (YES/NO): NO